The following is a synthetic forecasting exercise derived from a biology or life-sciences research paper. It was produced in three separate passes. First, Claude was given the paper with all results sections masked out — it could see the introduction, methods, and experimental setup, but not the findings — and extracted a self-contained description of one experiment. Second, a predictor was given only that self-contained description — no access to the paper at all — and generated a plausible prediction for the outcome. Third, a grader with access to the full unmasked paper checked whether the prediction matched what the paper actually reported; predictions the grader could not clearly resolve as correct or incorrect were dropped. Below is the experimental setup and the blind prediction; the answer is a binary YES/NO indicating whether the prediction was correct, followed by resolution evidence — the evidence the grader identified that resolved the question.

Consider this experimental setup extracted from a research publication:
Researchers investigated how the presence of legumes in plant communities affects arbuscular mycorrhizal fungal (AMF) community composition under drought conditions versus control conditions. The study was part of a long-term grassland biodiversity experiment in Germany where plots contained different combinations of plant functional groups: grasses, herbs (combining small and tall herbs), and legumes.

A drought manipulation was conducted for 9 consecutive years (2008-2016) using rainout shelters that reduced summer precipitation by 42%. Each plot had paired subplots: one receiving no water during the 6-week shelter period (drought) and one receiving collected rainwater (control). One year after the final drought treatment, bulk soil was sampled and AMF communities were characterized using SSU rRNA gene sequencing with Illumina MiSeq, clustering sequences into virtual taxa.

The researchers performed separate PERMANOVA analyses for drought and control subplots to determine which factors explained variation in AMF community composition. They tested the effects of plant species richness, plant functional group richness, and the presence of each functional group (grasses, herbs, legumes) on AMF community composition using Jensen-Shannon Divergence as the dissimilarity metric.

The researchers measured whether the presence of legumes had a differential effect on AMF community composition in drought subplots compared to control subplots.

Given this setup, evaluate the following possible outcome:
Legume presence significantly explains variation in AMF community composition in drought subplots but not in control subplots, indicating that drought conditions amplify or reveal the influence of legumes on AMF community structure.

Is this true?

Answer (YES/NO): NO